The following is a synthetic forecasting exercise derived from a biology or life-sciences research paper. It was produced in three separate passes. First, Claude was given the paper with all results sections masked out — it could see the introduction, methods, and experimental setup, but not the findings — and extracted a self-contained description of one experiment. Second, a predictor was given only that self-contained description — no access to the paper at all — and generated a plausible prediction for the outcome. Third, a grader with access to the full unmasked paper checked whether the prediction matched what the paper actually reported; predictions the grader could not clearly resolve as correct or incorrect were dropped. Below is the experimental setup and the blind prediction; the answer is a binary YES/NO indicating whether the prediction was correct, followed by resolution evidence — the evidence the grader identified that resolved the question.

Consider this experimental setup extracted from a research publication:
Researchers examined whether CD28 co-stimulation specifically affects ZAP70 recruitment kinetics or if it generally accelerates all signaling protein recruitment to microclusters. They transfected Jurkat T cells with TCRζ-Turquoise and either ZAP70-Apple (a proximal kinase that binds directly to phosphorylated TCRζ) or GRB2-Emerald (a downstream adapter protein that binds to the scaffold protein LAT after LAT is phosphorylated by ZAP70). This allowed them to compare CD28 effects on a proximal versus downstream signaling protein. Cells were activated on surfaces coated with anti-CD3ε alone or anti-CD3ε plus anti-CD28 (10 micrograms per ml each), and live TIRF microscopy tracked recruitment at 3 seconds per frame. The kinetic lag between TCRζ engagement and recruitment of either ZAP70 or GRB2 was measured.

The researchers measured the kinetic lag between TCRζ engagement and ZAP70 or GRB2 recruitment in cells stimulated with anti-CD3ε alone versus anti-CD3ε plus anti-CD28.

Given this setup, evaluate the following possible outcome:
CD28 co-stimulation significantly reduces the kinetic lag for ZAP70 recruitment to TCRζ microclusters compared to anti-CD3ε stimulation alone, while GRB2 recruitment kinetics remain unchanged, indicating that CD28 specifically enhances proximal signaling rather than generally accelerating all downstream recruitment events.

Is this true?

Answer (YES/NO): YES